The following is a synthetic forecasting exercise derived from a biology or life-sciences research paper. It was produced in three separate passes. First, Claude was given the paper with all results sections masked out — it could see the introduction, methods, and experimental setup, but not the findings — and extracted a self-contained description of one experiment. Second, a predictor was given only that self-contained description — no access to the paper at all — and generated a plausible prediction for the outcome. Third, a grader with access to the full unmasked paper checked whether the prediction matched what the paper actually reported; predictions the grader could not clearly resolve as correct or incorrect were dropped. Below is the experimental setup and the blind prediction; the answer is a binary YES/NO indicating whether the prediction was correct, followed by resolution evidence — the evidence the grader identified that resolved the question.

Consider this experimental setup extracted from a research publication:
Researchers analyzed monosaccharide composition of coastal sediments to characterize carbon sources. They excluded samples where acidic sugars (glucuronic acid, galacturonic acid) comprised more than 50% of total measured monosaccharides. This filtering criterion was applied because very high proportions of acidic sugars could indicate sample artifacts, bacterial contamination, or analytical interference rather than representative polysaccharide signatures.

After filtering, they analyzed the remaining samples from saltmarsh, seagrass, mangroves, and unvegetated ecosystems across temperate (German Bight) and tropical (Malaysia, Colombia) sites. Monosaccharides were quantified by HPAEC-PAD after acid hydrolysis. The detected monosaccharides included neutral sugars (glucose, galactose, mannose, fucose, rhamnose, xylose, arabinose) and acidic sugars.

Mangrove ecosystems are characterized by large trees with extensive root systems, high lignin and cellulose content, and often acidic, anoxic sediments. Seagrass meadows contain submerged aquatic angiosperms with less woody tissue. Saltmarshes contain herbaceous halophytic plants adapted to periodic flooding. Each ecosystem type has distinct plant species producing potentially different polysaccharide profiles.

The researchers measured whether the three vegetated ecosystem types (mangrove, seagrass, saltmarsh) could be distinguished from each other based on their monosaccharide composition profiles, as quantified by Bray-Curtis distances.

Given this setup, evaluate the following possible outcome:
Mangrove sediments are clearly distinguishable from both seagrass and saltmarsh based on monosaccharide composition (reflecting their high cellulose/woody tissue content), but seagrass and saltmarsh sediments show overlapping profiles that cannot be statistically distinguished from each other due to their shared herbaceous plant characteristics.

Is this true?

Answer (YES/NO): NO